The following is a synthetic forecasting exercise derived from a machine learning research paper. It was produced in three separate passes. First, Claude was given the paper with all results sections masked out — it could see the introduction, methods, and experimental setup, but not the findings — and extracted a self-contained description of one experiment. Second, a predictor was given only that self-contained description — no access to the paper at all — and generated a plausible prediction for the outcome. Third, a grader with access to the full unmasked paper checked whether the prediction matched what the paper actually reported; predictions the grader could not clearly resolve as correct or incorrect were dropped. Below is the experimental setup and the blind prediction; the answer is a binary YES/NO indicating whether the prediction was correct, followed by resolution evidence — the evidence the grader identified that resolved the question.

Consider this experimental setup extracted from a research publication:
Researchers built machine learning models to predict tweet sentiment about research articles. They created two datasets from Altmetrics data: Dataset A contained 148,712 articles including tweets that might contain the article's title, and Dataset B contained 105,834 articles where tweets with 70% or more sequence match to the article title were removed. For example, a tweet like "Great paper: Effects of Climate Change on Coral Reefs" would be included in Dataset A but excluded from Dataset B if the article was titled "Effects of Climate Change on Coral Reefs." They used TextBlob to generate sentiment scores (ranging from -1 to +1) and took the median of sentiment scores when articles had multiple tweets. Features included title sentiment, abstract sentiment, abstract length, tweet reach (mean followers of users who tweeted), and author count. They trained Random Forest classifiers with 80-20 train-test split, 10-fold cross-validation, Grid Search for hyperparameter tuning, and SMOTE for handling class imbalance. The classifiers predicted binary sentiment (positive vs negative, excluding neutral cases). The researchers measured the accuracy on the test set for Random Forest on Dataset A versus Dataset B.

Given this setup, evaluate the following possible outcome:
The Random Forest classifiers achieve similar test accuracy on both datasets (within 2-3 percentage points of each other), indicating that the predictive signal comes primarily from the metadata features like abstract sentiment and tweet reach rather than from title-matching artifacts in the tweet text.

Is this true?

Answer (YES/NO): NO